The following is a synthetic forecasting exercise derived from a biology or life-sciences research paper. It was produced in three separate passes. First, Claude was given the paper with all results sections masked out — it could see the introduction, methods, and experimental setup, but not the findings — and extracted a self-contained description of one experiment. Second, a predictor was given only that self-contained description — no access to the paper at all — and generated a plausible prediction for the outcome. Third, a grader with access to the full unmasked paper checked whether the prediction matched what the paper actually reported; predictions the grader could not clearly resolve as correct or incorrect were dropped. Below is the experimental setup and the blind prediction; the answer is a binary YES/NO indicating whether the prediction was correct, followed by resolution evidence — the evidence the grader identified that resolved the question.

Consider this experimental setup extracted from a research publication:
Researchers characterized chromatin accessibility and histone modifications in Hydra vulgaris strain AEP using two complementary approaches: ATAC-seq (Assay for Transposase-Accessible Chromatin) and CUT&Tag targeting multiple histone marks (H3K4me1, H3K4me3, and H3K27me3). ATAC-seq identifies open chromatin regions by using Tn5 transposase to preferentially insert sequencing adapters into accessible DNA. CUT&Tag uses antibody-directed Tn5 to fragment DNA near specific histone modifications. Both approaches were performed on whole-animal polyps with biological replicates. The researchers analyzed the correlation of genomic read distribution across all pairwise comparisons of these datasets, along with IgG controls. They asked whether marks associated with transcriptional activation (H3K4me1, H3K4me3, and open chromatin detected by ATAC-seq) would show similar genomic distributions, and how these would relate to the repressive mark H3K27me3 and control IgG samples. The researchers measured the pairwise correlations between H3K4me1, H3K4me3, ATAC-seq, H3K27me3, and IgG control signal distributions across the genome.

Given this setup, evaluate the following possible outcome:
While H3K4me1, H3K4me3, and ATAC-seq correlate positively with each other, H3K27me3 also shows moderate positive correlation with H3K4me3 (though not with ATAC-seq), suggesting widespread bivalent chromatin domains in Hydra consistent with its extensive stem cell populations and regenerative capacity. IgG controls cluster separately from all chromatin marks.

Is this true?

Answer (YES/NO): NO